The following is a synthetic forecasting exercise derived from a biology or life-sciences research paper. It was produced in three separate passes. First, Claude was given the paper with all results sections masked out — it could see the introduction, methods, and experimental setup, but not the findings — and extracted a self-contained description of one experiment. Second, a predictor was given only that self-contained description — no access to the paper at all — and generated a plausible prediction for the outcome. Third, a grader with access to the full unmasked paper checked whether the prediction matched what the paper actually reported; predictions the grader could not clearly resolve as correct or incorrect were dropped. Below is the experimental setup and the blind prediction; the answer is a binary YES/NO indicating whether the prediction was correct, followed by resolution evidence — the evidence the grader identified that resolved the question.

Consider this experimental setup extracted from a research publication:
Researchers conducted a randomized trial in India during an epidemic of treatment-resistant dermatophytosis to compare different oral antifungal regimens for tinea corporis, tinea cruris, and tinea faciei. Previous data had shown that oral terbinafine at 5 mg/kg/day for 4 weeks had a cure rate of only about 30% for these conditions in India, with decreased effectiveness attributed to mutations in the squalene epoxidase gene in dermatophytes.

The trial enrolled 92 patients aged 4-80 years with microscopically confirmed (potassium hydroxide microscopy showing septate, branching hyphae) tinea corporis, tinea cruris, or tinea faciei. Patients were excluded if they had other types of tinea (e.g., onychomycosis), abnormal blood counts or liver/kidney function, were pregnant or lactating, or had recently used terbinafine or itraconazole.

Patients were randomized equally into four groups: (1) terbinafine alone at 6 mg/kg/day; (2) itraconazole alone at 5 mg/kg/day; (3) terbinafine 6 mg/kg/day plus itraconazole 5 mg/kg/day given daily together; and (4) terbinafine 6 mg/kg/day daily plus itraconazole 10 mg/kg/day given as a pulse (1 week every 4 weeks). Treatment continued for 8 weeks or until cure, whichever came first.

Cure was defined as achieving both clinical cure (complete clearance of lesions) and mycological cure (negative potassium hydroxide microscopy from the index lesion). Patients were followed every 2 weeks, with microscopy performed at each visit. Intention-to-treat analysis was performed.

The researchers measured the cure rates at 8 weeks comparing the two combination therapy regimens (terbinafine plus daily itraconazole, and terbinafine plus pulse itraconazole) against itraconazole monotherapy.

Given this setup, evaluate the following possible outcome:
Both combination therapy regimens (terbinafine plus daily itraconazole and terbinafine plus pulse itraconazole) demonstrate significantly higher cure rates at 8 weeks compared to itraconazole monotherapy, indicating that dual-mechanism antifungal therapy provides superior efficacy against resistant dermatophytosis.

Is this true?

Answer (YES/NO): NO